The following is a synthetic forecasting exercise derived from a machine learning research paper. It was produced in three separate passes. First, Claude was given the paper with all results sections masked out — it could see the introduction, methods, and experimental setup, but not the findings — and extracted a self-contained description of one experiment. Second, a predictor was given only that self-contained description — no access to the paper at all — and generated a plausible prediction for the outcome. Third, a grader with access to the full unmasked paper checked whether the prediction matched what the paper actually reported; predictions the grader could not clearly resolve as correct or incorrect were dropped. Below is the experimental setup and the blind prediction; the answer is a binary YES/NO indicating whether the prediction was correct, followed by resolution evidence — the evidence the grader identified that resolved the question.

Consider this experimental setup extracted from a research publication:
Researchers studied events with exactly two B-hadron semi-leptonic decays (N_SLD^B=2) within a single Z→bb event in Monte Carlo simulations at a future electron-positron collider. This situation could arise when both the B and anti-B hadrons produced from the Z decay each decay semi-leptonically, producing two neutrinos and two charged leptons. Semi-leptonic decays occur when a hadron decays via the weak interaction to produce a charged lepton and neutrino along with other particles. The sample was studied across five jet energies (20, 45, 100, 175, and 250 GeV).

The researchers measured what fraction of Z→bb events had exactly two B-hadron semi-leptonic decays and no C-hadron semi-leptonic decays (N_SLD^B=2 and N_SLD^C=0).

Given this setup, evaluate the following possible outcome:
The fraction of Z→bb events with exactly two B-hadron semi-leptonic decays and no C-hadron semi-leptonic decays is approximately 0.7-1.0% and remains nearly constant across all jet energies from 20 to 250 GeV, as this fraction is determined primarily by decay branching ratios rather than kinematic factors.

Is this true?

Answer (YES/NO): NO